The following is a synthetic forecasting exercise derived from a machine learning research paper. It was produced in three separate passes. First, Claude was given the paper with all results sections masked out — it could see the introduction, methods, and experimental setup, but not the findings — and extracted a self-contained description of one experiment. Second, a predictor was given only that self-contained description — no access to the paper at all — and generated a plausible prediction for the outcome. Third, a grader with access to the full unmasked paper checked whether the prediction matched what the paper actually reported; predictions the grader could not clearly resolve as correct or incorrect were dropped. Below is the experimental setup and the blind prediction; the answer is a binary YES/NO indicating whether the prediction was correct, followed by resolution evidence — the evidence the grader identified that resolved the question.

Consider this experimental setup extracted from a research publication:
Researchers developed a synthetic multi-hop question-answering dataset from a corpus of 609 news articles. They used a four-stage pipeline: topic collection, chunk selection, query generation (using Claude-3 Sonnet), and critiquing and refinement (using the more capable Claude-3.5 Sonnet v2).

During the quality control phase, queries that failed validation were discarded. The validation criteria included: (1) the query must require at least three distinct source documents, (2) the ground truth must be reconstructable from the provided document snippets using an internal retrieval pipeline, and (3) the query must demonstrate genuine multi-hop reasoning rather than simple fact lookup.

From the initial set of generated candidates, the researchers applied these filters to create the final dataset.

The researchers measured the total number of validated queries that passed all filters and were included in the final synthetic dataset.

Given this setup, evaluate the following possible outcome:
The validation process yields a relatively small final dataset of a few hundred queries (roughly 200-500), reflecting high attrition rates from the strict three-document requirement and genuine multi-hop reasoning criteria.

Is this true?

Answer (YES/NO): NO